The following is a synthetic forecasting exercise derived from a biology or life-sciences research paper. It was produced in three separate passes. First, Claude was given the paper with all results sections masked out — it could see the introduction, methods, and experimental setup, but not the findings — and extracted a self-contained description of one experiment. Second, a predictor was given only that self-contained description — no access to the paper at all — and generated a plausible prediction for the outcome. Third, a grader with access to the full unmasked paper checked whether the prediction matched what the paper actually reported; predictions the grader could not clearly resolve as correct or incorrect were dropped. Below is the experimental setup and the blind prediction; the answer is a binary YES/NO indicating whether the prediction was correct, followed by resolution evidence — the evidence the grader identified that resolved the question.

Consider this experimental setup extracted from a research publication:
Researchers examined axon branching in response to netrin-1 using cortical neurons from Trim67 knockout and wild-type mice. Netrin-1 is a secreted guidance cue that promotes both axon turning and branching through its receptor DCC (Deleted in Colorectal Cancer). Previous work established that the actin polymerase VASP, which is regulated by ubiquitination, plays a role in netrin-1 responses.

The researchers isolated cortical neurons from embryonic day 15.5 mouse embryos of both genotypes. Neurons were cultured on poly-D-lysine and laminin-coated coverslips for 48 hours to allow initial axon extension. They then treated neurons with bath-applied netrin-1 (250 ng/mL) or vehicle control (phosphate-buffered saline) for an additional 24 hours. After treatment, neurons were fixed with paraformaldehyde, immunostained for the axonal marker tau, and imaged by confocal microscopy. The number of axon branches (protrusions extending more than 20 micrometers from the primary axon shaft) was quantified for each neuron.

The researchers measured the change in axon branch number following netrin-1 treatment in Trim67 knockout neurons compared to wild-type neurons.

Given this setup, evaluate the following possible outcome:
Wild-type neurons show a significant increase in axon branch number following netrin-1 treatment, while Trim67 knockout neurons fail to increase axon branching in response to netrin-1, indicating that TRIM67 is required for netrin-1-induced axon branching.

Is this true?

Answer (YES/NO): YES